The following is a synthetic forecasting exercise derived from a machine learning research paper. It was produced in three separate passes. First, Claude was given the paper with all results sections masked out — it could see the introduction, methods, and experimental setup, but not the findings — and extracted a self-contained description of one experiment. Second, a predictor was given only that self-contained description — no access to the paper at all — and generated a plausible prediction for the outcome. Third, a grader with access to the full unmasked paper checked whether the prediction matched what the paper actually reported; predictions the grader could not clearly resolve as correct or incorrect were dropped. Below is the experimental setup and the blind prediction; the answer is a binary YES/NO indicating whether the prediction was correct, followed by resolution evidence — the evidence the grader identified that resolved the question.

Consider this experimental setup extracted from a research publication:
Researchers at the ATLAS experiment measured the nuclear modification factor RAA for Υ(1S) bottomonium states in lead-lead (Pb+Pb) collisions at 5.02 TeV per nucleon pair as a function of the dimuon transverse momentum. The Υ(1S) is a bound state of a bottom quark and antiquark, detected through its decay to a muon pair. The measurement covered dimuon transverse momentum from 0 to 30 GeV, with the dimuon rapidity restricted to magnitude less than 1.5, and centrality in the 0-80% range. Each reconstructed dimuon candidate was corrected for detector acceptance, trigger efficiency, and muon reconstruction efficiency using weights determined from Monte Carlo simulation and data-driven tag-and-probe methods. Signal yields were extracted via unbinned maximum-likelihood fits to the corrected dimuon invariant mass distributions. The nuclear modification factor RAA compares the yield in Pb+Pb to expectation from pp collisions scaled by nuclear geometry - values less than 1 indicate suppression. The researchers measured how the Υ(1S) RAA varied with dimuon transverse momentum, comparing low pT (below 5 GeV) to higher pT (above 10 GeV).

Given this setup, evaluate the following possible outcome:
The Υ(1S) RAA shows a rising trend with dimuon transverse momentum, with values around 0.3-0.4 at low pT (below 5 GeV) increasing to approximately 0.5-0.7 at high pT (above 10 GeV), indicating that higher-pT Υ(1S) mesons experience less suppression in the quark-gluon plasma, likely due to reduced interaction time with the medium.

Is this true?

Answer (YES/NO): NO